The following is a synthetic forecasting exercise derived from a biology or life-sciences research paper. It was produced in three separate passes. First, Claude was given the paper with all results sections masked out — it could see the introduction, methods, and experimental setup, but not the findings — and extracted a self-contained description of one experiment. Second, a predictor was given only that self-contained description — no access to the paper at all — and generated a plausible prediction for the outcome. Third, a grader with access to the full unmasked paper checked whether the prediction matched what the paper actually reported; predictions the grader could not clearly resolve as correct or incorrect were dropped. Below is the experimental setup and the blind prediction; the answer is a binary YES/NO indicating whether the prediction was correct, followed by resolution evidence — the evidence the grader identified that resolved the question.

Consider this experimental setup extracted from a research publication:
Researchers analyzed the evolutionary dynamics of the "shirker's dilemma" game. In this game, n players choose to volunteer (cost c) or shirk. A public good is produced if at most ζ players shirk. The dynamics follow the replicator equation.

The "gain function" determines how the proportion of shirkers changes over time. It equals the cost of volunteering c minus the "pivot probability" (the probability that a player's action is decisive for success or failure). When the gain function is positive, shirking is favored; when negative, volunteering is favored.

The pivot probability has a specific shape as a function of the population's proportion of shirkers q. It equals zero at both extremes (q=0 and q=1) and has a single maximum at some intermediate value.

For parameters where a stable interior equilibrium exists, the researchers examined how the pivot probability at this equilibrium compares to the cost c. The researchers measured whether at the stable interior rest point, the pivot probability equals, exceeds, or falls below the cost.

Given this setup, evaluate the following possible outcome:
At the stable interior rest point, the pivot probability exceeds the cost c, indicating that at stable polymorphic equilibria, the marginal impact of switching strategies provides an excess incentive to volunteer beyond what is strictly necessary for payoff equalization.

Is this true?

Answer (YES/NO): NO